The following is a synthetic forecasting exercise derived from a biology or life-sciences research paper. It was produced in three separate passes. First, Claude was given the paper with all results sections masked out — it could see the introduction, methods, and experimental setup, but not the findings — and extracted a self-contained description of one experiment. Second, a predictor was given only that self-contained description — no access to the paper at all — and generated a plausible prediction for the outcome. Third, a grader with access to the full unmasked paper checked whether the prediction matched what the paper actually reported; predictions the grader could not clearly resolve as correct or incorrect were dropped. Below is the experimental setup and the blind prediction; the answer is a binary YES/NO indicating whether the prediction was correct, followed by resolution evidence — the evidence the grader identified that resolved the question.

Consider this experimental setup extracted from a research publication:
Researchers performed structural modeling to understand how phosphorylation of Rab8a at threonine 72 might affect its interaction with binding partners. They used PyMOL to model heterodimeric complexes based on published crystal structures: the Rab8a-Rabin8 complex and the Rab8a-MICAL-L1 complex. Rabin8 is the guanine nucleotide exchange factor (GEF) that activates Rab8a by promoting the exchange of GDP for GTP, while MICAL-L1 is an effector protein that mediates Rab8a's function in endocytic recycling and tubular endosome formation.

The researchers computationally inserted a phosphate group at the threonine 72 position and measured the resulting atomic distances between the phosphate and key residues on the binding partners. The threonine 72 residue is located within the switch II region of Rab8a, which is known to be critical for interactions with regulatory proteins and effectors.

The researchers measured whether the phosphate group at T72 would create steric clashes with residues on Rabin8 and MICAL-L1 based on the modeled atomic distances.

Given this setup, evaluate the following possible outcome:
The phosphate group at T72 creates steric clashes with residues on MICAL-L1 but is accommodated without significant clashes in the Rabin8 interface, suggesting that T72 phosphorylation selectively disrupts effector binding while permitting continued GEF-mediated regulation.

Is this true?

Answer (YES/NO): NO